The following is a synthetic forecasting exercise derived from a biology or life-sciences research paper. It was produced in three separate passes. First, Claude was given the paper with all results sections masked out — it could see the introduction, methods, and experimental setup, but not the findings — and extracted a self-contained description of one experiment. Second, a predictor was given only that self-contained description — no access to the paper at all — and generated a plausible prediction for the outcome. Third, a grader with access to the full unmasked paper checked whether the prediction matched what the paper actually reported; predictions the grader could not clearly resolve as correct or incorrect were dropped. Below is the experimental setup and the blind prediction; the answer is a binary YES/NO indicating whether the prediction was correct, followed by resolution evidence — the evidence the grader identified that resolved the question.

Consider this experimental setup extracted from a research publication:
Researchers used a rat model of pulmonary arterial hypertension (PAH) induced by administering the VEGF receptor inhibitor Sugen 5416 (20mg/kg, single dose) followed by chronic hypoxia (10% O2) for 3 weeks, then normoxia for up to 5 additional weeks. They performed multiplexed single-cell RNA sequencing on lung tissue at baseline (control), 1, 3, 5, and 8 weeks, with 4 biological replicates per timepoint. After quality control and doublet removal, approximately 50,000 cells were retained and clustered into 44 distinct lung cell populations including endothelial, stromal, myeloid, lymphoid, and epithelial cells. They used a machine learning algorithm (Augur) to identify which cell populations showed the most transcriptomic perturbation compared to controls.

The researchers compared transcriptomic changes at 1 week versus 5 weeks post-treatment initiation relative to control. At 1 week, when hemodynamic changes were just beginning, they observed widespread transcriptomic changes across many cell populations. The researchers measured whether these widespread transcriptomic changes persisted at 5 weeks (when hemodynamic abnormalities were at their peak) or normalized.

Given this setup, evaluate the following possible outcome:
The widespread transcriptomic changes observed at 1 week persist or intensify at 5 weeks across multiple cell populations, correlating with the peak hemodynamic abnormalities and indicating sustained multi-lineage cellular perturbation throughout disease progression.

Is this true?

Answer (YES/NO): NO